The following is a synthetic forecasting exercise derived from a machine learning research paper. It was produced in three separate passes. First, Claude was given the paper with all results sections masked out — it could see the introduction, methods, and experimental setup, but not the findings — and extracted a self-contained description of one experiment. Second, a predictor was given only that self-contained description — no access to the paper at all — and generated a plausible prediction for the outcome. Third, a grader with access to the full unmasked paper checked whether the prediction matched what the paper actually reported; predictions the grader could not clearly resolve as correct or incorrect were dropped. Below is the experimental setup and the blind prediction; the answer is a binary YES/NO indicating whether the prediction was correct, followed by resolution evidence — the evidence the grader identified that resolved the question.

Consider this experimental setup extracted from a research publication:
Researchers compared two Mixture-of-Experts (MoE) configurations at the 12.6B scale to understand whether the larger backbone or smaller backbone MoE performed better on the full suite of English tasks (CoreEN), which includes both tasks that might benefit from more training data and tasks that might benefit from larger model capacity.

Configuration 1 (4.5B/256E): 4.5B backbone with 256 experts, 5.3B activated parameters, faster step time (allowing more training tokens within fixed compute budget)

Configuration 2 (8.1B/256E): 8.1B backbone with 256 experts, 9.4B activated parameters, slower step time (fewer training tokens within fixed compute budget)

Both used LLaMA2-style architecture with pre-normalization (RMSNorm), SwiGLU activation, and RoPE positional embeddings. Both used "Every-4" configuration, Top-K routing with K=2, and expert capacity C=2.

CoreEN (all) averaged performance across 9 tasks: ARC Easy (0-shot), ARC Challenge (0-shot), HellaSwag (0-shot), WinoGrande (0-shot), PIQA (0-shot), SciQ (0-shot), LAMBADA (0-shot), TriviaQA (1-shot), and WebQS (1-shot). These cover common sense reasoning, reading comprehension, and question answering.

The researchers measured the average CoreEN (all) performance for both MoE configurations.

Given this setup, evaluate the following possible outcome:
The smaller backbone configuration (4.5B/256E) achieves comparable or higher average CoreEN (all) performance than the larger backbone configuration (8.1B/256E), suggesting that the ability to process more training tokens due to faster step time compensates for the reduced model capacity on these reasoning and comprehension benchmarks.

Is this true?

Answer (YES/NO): NO